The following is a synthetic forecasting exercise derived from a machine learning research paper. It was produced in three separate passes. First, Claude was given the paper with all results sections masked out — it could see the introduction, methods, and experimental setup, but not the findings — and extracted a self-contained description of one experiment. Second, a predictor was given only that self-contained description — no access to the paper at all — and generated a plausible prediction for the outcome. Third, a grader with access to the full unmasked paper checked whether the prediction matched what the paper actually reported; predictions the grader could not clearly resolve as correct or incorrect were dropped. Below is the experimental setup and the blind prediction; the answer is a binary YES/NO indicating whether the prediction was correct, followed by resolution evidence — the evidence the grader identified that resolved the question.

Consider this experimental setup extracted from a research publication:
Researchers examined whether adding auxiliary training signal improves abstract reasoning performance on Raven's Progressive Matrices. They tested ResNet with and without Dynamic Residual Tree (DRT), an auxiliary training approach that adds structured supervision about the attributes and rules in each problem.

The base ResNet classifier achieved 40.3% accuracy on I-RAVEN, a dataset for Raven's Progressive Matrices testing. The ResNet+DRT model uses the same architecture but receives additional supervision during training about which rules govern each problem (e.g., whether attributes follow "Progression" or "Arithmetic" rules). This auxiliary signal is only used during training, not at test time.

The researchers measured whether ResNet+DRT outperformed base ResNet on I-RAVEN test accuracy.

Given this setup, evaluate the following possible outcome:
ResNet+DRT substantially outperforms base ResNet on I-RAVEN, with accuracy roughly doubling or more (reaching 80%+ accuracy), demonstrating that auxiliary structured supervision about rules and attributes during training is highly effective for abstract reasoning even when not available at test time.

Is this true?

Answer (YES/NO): NO